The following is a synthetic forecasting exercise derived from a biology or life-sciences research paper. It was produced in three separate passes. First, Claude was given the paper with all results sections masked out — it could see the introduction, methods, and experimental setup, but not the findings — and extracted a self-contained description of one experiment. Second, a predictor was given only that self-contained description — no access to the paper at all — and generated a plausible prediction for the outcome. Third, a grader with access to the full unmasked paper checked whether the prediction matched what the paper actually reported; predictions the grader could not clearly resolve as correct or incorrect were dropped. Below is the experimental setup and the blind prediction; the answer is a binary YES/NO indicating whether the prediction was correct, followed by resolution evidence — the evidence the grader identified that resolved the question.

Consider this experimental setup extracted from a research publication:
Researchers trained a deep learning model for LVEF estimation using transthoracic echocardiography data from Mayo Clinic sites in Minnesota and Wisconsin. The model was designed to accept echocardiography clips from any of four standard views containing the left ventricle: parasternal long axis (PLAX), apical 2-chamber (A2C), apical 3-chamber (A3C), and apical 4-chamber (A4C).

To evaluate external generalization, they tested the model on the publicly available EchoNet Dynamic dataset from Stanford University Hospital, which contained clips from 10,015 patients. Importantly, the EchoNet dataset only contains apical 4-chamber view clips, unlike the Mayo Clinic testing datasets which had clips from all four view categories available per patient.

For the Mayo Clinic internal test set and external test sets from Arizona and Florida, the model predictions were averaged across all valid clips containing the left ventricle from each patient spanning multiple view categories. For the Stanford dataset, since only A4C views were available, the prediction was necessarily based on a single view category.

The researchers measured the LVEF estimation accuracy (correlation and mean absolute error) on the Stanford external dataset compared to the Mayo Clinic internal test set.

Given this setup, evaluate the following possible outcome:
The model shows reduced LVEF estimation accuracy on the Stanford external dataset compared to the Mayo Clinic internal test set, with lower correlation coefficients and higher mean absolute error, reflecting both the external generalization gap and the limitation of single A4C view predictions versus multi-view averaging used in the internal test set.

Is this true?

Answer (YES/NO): NO